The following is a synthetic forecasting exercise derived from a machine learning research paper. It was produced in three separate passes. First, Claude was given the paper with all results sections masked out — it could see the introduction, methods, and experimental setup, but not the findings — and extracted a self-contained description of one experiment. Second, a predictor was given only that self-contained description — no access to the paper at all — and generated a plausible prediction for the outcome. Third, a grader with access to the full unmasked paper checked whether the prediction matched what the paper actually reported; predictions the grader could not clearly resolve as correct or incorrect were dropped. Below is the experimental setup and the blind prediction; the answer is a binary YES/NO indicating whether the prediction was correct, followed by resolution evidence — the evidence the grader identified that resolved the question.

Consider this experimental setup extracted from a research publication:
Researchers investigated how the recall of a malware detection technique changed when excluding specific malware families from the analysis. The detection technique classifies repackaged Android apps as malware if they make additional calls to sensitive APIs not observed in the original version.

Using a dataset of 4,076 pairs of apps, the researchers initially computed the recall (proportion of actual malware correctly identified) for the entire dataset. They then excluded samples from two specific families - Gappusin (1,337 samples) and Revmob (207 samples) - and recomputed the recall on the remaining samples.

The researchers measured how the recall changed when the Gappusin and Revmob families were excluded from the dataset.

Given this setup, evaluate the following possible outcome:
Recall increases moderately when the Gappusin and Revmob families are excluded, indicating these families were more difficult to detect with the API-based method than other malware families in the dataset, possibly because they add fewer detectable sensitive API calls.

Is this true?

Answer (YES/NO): NO